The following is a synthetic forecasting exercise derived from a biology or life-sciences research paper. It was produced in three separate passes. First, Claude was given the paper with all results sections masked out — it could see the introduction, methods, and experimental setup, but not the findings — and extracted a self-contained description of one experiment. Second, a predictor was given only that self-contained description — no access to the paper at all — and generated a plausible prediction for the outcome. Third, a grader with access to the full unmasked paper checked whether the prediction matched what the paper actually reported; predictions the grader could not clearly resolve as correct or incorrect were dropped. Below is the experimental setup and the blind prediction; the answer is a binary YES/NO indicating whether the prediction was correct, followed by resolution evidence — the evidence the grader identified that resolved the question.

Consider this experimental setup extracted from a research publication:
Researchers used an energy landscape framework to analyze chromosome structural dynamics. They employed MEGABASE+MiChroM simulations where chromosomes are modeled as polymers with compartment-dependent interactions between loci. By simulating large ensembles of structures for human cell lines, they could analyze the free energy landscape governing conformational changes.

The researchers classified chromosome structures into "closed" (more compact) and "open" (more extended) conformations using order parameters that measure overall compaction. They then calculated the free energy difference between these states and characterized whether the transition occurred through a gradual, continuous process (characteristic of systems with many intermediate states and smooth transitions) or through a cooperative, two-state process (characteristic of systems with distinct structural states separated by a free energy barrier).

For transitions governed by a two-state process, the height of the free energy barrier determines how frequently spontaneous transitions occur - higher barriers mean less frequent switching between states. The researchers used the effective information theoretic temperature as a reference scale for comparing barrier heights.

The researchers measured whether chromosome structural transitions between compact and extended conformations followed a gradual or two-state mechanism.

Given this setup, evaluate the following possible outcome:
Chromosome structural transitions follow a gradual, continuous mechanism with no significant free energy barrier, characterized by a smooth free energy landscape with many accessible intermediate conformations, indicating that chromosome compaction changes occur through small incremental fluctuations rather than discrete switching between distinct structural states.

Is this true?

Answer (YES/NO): NO